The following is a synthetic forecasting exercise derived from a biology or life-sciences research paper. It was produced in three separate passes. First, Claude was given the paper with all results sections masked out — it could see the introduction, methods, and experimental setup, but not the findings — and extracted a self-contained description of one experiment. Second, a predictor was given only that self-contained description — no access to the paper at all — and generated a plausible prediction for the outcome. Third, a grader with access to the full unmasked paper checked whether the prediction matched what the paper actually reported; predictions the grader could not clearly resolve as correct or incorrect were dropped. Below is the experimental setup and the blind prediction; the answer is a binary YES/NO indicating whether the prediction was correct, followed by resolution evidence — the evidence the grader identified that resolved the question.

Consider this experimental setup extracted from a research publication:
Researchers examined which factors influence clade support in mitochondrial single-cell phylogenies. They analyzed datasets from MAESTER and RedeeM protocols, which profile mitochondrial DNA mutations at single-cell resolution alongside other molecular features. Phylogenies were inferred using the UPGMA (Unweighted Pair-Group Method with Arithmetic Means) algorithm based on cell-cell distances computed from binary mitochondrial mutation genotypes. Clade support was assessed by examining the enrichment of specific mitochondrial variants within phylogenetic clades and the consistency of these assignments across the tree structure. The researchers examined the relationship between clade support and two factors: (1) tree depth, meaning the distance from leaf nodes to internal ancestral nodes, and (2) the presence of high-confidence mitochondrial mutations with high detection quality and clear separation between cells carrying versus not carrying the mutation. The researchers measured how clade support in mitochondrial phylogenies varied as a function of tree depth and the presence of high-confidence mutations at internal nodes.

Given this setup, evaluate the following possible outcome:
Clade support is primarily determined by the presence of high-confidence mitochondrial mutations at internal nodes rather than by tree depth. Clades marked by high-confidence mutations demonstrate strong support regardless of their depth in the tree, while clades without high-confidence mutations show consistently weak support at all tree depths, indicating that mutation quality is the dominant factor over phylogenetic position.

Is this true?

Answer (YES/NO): NO